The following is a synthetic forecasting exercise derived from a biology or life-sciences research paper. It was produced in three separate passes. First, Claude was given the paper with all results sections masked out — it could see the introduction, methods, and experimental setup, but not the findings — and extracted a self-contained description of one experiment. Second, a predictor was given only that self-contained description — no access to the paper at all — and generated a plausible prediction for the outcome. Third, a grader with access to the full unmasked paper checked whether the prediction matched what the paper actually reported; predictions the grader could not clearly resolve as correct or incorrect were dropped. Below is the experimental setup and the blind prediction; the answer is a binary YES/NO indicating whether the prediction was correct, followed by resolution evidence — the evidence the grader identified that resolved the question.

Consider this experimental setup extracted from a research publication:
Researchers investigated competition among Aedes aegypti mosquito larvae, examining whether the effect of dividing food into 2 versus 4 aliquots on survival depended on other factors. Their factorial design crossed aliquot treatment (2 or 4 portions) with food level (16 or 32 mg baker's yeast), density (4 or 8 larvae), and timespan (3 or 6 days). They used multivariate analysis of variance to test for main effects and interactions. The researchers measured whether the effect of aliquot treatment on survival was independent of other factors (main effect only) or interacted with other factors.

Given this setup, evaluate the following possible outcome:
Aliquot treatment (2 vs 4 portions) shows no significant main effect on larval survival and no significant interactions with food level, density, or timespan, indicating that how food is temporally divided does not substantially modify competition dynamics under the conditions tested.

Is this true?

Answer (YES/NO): NO